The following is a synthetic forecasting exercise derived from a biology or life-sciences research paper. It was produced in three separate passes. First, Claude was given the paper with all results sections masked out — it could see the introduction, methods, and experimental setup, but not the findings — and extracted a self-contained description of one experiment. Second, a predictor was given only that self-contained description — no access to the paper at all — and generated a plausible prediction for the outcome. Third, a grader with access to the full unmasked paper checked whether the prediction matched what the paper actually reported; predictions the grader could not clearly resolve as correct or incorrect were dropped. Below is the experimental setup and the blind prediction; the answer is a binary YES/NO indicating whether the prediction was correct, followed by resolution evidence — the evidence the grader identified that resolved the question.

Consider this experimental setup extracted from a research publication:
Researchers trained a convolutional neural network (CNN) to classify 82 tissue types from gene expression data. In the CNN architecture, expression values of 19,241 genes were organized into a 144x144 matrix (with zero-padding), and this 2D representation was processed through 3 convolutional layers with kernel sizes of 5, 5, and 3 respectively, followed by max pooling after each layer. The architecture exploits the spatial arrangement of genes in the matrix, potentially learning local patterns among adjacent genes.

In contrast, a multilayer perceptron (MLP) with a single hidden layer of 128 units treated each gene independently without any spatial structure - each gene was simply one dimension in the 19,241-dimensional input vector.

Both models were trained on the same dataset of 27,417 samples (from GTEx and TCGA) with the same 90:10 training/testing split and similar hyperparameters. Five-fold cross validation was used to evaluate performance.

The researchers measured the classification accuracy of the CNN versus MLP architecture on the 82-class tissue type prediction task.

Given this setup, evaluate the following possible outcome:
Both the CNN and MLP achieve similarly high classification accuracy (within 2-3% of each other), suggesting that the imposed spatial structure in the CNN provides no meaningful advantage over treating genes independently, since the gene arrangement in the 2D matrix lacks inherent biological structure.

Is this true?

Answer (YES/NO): YES